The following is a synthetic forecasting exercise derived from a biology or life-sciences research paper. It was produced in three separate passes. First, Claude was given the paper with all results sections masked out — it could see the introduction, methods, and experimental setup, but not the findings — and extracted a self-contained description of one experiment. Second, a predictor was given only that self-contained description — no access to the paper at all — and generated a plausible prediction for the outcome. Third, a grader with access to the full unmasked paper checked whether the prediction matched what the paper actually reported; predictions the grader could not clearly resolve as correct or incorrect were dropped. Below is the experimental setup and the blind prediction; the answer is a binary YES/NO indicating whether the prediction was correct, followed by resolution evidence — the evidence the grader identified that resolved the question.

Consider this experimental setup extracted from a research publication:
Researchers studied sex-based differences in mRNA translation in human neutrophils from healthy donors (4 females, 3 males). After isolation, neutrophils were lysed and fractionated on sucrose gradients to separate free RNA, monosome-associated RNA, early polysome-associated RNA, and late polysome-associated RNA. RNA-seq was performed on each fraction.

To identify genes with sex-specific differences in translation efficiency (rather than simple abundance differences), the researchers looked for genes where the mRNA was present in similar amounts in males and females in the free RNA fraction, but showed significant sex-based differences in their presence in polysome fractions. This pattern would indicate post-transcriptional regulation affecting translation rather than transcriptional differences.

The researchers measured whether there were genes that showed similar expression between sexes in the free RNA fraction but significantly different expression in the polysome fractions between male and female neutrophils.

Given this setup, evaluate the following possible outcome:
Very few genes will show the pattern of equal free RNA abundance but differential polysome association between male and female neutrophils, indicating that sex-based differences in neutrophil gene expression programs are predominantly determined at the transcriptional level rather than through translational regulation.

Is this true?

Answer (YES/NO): NO